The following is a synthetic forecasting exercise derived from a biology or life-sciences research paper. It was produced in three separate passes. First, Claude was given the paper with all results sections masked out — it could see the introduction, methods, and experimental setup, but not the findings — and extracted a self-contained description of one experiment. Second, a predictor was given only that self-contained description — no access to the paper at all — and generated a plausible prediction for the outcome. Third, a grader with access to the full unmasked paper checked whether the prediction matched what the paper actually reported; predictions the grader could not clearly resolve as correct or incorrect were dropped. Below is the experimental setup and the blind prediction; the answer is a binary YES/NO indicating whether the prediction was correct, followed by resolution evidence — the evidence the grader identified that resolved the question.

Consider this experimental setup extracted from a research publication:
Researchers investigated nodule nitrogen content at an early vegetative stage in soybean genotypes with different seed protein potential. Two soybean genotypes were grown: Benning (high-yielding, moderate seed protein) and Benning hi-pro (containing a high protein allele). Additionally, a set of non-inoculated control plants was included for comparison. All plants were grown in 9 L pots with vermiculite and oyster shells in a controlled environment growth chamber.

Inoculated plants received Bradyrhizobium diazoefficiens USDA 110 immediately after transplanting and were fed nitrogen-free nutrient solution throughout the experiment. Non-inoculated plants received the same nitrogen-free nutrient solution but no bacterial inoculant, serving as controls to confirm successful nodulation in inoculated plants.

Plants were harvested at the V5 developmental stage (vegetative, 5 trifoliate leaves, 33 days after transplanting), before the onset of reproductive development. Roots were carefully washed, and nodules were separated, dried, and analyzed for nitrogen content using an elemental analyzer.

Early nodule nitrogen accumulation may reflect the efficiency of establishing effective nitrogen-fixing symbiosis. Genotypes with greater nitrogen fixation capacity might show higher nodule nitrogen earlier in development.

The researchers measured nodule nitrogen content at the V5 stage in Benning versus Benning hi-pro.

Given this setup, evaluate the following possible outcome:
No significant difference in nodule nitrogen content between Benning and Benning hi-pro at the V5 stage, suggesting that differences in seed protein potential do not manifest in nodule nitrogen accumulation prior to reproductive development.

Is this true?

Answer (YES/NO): YES